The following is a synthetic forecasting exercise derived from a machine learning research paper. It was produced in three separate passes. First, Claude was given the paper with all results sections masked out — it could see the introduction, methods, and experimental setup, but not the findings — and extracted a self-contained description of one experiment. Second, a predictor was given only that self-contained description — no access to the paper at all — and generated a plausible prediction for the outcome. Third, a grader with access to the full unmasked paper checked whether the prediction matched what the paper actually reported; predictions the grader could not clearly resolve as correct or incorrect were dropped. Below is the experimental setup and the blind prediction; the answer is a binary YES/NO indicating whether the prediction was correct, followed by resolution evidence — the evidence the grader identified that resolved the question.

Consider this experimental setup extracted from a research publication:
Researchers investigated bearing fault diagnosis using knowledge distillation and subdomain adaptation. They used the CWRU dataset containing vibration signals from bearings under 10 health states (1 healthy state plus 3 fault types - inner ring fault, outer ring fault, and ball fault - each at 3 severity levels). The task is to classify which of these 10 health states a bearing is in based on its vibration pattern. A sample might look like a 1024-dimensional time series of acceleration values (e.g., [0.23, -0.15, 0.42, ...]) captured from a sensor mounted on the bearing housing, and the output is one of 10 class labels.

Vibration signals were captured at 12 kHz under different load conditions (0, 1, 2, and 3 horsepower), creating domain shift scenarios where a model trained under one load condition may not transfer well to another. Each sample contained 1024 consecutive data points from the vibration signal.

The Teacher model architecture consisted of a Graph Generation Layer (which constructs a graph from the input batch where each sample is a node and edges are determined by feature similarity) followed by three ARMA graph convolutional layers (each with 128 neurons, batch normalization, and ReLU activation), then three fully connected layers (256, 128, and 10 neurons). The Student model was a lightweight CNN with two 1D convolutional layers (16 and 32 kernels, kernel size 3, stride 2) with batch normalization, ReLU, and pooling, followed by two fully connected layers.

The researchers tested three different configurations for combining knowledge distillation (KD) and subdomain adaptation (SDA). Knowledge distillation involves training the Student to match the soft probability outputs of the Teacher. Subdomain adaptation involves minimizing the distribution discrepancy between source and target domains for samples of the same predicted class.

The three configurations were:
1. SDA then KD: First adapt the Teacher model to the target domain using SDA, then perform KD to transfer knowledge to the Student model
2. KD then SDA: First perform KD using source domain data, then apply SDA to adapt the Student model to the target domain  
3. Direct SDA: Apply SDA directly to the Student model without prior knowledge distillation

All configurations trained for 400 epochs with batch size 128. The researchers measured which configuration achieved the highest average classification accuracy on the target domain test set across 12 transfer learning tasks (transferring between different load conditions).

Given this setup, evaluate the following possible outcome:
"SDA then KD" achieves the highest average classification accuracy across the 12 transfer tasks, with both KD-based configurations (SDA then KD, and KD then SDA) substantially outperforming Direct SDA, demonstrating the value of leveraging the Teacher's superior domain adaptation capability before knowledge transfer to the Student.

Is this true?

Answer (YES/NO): NO